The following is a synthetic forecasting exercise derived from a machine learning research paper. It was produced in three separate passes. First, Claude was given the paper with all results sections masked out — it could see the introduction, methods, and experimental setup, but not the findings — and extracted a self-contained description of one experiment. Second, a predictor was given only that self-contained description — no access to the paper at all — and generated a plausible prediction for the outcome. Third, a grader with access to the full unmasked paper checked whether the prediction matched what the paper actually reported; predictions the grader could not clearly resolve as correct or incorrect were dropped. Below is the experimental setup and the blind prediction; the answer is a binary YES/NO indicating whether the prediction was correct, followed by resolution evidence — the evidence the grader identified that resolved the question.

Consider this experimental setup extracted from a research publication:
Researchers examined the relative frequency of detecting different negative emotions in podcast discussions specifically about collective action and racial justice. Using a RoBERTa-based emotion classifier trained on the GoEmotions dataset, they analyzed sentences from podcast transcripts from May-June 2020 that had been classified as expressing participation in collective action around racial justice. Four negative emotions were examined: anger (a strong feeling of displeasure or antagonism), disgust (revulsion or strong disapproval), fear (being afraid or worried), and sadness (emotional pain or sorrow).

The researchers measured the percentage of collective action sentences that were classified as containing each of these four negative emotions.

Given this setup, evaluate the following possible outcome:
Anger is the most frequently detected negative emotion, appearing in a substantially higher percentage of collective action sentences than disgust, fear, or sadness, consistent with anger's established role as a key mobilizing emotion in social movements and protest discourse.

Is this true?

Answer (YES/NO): NO